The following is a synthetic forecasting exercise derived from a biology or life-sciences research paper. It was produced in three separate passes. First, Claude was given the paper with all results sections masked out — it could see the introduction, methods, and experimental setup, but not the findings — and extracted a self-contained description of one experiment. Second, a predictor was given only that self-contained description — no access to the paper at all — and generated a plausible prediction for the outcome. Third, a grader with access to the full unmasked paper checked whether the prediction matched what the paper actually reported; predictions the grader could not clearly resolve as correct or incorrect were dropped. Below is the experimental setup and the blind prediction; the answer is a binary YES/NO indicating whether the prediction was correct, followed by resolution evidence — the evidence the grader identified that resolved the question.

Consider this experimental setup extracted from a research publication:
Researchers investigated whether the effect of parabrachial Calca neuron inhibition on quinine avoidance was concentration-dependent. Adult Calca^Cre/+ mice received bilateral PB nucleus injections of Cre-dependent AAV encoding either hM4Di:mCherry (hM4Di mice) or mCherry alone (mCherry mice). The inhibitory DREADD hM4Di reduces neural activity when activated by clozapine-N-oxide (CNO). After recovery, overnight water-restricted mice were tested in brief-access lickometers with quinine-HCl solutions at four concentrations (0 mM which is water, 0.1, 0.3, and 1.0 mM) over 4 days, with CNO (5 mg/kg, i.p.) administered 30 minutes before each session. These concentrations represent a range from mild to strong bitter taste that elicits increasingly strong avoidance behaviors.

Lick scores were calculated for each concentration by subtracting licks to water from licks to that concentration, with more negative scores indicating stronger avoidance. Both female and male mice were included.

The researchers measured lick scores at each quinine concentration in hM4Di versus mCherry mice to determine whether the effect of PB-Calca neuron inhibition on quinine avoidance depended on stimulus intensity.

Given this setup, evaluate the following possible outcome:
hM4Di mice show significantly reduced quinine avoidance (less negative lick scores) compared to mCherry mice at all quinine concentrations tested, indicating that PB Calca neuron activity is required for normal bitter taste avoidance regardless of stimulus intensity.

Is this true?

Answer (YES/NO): NO